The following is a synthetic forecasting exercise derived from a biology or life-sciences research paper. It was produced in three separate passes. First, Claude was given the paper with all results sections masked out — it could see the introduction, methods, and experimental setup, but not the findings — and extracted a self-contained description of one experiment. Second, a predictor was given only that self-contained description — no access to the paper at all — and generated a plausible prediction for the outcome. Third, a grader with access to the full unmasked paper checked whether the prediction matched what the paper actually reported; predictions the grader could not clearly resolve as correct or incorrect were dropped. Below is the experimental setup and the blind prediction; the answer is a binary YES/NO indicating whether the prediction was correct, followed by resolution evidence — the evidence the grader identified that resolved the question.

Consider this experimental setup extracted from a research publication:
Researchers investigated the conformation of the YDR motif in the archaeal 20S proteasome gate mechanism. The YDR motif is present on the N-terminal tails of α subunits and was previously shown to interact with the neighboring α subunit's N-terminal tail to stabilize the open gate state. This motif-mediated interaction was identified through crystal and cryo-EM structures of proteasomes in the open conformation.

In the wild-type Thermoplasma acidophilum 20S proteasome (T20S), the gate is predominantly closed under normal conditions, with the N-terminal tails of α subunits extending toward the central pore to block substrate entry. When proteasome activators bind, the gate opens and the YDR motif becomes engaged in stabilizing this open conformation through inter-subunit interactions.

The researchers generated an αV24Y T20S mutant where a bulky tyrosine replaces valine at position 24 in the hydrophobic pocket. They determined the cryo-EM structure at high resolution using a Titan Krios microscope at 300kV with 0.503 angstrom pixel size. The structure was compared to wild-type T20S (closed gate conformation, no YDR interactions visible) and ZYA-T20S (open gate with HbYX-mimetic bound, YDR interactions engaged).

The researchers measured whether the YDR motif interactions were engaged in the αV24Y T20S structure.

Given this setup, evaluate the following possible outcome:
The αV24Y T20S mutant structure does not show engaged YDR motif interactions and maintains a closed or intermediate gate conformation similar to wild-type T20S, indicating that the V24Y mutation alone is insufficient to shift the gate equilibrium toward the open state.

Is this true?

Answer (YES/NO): NO